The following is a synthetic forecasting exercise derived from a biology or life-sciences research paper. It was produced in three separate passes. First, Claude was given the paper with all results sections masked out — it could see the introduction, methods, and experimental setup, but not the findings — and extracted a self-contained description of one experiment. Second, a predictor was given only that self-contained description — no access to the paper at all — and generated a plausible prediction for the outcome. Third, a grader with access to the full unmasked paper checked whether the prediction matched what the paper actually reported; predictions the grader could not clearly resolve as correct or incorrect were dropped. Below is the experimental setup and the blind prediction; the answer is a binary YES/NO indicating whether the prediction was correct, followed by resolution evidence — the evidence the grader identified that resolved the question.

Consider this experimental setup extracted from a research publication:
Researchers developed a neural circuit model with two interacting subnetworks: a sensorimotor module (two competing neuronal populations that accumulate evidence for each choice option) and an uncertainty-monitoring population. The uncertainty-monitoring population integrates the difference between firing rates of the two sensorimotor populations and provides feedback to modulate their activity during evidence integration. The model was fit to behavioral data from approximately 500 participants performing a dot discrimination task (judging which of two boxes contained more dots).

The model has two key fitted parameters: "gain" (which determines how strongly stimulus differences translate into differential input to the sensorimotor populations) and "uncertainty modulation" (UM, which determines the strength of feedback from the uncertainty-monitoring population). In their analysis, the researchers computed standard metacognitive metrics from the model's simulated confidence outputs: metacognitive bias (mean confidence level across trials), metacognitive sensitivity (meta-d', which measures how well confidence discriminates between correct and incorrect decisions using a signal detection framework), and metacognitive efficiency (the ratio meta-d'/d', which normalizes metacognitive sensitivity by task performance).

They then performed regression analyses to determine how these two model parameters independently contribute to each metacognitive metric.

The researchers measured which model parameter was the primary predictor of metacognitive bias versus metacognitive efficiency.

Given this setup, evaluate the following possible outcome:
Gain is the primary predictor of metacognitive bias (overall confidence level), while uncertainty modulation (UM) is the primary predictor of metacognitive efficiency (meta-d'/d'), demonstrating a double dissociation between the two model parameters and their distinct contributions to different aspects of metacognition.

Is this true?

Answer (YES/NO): NO